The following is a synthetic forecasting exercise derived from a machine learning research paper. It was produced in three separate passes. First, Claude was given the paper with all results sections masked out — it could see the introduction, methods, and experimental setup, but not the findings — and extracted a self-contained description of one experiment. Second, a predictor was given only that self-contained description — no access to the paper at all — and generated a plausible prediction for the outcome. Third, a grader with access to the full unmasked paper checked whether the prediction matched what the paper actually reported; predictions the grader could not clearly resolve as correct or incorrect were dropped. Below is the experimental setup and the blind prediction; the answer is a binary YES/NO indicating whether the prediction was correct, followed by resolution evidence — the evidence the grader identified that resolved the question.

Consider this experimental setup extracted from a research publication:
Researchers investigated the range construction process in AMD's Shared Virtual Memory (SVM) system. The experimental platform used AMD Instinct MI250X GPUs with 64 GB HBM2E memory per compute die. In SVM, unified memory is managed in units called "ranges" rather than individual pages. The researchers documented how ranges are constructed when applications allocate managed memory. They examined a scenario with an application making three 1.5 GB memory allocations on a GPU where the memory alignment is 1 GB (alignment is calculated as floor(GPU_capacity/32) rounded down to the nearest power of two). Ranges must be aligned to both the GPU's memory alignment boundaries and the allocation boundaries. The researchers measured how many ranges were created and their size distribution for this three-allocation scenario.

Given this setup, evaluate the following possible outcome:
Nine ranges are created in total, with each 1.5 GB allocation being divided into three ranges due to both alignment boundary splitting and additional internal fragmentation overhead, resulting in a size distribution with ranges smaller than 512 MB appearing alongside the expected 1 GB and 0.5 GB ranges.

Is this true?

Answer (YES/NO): NO